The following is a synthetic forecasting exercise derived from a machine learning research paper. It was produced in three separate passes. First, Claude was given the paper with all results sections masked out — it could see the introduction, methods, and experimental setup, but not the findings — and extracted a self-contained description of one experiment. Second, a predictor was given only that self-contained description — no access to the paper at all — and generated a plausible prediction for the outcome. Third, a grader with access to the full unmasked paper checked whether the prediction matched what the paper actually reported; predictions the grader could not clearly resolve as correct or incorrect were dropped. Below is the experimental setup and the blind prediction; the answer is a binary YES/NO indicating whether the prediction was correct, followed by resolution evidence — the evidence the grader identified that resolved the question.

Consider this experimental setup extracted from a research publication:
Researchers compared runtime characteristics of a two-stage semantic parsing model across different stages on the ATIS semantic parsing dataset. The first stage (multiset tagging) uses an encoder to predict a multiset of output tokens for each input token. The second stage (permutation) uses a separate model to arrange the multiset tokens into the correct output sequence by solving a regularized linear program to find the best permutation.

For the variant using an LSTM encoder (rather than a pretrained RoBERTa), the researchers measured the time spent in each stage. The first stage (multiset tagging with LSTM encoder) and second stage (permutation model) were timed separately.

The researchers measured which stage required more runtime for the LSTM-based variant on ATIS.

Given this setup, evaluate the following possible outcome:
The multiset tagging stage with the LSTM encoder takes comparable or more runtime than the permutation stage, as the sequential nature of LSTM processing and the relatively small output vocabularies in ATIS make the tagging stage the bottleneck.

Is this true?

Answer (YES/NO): NO